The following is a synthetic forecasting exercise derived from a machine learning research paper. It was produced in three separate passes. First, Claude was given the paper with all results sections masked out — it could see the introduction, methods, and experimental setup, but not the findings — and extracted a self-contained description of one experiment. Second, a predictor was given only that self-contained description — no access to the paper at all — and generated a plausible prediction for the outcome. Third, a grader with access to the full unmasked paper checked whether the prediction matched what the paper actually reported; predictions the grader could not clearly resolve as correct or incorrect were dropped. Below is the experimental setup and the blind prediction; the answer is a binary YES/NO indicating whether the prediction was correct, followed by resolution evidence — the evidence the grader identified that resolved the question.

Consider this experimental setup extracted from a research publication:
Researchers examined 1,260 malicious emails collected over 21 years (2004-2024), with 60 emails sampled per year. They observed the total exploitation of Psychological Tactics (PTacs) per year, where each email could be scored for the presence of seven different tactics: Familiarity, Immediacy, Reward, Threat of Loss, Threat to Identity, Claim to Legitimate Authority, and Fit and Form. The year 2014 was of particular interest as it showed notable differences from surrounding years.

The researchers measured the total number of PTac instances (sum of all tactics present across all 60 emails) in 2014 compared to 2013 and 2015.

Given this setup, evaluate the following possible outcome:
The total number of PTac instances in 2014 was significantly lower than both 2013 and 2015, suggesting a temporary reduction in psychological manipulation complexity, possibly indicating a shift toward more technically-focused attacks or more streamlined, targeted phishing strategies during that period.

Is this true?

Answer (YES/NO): NO